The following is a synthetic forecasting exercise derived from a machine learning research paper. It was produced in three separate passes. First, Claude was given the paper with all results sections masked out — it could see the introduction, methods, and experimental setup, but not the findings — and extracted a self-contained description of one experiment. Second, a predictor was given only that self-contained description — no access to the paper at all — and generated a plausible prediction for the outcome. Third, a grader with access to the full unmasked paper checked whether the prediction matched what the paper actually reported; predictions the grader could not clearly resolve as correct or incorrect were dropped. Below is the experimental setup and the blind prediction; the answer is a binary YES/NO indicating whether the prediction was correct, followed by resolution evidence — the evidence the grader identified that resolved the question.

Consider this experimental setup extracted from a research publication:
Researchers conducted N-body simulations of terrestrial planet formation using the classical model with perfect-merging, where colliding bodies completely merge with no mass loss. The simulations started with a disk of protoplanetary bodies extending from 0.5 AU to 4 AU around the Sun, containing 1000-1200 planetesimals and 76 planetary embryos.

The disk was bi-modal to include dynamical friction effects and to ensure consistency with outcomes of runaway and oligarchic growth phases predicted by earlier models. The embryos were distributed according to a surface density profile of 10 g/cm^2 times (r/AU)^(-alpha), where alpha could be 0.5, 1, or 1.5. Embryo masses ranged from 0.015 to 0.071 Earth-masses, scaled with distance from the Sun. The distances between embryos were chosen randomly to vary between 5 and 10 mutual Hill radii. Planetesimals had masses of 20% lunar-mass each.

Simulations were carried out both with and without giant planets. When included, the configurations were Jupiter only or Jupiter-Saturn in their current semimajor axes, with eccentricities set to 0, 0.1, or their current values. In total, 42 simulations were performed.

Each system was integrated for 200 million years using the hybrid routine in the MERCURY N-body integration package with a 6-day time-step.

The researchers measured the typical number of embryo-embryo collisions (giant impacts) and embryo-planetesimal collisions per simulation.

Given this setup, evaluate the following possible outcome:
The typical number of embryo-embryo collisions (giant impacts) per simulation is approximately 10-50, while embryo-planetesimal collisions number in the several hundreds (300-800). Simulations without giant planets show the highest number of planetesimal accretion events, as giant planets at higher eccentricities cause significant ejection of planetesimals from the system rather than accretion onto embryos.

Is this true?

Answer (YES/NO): NO